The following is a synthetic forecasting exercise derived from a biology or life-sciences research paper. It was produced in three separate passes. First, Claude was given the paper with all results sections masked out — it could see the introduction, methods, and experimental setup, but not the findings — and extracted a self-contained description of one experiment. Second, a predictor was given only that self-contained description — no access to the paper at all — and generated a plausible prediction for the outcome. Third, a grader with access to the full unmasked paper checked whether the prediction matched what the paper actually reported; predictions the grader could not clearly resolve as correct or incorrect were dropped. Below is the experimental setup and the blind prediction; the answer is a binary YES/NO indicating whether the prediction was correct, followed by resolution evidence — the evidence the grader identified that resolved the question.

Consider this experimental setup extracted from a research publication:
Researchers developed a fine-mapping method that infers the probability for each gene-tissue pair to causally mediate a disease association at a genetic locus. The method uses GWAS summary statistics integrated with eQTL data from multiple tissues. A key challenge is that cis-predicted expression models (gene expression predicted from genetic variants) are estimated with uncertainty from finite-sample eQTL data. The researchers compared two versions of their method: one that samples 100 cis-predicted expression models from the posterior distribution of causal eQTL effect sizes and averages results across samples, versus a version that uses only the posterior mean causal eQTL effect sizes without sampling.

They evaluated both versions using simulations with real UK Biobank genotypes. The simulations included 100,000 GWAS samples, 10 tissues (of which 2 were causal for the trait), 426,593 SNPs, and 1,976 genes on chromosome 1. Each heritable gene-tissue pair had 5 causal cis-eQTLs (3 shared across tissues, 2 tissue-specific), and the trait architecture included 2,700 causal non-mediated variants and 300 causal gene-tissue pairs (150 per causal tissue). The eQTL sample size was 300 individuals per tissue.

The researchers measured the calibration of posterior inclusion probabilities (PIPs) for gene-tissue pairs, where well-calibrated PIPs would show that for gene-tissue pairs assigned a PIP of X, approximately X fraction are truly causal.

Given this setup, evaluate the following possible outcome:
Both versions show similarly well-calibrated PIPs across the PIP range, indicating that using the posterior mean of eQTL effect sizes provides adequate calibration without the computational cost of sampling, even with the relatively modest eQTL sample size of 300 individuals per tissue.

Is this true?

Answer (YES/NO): NO